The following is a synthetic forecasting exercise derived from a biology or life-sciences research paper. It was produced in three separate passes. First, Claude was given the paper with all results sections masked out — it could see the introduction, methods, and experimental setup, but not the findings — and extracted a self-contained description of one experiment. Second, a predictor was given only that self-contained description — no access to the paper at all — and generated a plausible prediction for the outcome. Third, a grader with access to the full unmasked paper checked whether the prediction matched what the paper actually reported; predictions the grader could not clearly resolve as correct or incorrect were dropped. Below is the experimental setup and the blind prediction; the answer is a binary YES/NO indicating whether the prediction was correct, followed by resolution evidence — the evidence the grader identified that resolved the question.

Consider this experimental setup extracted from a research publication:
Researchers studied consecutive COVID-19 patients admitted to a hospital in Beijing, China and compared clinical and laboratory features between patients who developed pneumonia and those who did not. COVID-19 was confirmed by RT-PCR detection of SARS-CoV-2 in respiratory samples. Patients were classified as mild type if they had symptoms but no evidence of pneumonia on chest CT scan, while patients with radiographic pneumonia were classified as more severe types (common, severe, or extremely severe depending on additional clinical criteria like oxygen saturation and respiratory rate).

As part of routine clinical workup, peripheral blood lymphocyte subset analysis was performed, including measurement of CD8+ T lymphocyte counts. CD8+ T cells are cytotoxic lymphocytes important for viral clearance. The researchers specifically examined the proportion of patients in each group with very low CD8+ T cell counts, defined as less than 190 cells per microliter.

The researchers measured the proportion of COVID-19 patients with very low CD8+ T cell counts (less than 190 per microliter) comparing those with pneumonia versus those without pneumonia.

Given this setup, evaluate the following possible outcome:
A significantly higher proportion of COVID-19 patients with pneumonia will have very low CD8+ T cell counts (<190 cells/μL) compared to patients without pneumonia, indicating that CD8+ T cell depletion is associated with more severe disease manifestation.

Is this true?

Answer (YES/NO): YES